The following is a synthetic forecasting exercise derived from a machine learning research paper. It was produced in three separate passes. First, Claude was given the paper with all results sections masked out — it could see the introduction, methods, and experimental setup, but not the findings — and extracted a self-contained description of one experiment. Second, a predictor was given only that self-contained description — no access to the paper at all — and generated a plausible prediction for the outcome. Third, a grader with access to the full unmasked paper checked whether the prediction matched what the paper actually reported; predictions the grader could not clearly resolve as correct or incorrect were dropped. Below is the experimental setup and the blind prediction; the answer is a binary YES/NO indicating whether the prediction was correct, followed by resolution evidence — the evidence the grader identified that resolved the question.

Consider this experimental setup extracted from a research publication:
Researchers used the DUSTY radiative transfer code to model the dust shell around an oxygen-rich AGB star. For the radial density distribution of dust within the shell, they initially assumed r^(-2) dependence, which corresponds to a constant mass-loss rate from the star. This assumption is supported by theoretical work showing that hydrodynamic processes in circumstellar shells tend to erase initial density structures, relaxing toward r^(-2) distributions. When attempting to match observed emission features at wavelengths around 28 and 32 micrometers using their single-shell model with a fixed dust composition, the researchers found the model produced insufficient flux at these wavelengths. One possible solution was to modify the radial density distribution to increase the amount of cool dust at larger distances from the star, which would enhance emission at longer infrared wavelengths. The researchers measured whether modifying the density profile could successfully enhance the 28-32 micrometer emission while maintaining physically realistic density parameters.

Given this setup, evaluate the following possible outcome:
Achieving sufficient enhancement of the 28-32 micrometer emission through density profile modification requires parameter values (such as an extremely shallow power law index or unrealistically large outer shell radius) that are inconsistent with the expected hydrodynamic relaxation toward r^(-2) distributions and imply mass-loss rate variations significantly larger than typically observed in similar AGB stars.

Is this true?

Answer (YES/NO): YES